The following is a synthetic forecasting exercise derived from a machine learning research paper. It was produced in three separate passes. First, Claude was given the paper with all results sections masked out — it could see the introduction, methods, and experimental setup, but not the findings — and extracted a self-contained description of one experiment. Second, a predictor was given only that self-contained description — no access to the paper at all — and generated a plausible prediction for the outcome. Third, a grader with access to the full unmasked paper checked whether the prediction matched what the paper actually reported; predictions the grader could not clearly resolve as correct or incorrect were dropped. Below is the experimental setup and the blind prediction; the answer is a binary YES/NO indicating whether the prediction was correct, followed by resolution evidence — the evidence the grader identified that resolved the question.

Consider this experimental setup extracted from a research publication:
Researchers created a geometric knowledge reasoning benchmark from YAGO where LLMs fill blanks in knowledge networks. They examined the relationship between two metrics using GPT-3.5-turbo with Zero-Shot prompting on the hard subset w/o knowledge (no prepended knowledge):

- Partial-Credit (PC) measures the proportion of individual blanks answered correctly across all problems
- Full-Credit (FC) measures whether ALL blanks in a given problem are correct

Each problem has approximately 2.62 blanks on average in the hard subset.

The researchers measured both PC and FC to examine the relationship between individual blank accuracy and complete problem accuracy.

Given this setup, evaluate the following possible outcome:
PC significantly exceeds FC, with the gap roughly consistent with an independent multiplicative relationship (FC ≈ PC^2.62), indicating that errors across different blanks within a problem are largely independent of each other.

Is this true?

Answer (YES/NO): YES